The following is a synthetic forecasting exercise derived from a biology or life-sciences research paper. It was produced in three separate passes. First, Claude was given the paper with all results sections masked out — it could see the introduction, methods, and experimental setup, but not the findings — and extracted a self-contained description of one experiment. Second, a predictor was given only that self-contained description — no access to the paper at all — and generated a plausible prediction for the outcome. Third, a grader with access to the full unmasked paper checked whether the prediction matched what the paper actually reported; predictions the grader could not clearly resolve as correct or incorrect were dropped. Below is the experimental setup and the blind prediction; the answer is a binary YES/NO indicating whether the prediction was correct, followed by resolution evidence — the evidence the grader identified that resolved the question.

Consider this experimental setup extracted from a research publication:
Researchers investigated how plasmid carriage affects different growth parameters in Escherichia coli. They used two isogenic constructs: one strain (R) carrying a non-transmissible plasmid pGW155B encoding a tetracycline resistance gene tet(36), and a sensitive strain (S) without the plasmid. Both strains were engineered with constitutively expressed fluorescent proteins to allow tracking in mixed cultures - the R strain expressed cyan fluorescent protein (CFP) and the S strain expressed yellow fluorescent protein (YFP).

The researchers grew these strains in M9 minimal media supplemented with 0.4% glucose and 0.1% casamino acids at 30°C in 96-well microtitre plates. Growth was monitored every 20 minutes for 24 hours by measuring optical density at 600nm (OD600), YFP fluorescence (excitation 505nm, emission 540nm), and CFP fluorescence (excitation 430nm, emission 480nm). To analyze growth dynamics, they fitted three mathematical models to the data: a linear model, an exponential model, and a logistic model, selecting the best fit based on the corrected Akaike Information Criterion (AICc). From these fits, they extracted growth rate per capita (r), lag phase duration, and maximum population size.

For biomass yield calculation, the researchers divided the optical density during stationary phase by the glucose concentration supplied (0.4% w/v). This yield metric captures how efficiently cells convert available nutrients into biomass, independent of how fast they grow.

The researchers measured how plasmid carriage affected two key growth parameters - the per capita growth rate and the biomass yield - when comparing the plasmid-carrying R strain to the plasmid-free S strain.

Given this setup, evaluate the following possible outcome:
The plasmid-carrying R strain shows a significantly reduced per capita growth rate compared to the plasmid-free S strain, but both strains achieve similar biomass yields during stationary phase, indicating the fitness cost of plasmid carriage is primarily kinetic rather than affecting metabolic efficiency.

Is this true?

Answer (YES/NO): NO